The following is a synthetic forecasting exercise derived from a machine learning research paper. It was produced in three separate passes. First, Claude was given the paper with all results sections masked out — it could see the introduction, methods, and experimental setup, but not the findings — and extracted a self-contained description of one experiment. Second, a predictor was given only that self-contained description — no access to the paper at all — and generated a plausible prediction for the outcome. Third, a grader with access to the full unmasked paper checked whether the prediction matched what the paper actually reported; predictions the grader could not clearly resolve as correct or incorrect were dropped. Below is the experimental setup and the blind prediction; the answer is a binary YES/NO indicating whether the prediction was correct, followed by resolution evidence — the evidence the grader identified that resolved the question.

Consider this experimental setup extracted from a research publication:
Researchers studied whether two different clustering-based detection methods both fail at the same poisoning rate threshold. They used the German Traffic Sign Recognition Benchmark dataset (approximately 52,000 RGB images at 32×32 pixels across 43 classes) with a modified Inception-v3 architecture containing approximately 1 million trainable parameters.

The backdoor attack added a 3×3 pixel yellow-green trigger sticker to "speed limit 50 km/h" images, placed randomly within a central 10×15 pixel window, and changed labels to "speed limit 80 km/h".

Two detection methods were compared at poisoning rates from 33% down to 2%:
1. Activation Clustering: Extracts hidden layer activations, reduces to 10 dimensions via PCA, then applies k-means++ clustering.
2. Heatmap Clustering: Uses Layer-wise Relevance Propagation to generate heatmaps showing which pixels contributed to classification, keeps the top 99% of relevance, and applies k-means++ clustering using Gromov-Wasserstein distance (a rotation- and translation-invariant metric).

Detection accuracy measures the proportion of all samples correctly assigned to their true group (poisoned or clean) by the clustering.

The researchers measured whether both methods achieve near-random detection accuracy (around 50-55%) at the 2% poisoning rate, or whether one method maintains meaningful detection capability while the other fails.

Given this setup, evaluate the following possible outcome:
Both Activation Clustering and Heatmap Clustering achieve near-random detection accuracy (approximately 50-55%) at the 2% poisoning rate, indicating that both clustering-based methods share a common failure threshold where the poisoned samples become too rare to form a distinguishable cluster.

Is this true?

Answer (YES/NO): YES